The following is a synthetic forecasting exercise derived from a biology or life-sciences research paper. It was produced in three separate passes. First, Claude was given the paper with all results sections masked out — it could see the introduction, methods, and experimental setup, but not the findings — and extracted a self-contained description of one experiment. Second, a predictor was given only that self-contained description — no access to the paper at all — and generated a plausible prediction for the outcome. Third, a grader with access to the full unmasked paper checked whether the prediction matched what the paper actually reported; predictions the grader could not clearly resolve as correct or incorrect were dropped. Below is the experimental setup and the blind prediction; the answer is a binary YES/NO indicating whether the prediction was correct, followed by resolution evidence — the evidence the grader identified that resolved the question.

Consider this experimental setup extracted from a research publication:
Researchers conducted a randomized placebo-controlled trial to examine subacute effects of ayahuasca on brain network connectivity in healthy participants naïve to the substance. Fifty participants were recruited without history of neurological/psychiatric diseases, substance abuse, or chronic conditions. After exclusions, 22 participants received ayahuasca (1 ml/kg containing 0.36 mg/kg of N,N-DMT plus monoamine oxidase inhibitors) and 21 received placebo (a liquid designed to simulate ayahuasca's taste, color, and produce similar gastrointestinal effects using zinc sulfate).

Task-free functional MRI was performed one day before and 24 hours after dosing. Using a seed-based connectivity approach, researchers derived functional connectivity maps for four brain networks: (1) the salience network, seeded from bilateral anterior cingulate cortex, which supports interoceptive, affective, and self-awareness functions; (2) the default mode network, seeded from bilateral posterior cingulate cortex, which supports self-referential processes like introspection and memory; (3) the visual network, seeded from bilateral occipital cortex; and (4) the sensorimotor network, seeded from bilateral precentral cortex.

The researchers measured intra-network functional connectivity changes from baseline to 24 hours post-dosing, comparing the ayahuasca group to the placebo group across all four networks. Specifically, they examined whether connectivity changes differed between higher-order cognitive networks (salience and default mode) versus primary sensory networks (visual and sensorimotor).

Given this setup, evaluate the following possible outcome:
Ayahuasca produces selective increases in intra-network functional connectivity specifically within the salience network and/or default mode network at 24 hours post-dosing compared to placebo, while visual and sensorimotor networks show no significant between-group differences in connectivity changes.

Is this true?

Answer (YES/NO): NO